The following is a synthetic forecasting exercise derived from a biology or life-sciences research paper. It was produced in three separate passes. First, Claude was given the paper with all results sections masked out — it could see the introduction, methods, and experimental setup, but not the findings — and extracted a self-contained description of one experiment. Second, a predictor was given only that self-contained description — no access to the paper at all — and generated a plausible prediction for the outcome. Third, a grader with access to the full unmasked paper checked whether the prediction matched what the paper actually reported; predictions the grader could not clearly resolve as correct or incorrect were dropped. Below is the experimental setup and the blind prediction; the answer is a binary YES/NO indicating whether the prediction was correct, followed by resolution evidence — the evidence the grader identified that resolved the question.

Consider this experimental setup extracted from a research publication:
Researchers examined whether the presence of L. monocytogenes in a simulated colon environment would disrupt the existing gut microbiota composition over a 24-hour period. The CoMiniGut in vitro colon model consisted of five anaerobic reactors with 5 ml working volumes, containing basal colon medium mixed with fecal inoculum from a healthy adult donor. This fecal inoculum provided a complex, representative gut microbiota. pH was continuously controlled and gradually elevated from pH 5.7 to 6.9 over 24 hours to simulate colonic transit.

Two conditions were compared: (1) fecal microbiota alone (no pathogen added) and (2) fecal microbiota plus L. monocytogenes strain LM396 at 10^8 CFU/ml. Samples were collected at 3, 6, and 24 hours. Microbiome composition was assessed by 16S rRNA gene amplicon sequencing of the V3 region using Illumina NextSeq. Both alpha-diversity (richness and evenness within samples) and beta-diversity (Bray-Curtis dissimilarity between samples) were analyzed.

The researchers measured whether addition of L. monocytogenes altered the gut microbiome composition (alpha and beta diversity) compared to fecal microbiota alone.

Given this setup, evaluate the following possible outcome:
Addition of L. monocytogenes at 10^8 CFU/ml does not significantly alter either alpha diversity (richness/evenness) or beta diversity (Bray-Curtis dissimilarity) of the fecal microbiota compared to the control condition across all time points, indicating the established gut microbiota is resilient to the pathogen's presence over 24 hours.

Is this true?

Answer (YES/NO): YES